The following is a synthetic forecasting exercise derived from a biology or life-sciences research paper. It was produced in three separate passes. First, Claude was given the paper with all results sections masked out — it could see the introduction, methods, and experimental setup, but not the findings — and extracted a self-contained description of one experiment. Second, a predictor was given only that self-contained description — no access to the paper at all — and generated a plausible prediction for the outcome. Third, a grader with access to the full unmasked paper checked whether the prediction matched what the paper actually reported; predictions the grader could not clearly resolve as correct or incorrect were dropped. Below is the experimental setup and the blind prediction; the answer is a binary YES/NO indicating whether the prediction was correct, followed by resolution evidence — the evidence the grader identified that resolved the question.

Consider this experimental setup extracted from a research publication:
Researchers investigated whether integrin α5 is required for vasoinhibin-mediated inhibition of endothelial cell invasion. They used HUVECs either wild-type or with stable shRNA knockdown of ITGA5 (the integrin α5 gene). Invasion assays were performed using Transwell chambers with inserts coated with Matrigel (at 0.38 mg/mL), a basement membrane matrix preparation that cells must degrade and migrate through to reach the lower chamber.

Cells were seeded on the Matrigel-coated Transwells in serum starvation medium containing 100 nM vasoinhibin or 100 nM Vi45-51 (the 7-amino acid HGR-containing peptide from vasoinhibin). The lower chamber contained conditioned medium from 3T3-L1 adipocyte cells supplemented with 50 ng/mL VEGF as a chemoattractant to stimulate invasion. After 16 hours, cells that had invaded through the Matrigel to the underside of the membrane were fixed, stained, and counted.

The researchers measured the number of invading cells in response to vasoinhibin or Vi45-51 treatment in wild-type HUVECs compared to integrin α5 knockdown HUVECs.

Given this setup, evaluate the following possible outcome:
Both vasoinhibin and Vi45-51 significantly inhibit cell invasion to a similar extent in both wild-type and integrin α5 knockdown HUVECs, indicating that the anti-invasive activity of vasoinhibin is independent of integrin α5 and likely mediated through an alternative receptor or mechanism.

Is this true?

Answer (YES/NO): NO